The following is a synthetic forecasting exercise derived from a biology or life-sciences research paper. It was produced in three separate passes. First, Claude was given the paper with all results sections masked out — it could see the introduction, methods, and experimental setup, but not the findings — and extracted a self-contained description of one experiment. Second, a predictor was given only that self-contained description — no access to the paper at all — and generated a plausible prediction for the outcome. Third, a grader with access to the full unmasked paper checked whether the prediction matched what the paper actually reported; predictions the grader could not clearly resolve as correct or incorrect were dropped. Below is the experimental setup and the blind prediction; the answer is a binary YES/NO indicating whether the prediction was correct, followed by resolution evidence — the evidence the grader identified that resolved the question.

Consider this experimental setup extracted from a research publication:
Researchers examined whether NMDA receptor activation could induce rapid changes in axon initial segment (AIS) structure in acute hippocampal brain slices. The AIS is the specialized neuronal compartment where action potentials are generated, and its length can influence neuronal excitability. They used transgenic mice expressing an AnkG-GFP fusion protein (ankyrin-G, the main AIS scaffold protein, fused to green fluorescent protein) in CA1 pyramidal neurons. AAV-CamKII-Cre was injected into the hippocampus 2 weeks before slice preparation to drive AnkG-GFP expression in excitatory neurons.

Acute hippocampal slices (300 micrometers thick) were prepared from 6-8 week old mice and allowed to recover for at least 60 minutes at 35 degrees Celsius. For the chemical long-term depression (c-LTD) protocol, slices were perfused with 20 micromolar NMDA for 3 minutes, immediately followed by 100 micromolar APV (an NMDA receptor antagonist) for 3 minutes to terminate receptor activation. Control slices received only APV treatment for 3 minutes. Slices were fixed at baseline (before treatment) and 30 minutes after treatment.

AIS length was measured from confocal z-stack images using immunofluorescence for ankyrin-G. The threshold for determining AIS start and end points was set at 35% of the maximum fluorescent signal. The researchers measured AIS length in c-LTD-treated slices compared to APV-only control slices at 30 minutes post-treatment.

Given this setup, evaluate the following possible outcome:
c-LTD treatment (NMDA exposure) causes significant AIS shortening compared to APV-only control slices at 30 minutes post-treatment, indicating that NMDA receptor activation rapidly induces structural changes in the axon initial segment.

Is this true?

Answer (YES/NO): YES